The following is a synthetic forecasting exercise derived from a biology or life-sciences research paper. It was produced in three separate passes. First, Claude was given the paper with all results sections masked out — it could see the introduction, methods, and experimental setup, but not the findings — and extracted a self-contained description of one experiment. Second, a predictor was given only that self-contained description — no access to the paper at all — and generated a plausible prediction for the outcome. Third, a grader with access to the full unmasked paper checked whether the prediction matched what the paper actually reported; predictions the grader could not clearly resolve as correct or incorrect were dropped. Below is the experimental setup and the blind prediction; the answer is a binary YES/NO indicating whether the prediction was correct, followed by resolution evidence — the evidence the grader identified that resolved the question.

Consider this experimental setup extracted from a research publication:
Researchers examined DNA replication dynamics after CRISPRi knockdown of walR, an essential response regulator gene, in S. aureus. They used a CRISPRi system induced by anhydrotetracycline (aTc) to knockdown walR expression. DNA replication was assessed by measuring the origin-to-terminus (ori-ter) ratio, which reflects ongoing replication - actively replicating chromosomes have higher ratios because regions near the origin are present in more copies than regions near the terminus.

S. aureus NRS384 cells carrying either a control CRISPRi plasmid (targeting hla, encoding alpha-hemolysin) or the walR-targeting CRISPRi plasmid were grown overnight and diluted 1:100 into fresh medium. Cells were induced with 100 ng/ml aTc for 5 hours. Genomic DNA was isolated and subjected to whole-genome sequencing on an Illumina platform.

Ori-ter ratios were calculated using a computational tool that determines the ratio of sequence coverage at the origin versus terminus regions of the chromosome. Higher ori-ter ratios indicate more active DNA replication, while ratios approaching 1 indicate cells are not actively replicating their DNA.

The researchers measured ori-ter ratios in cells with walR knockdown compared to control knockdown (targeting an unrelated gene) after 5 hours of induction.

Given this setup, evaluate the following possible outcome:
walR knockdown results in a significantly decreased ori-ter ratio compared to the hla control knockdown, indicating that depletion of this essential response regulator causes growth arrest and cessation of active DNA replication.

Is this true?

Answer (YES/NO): NO